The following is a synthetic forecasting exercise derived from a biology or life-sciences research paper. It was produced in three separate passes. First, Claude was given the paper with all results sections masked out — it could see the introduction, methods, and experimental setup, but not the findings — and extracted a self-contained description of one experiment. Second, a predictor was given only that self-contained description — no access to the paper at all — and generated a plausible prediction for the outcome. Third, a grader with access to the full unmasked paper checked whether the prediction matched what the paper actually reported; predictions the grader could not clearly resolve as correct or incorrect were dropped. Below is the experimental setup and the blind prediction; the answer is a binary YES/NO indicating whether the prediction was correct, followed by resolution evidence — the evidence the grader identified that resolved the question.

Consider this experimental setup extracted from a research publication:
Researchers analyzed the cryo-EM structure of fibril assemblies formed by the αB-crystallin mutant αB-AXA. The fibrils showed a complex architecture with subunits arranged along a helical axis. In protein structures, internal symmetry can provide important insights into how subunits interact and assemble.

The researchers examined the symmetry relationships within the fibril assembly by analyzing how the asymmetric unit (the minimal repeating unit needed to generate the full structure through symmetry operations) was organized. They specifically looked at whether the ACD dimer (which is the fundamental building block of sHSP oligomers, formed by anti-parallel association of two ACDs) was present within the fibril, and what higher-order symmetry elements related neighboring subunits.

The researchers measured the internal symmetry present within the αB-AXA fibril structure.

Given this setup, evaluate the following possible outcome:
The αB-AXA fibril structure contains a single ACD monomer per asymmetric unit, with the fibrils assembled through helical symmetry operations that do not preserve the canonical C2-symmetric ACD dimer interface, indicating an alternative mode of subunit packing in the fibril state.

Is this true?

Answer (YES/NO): NO